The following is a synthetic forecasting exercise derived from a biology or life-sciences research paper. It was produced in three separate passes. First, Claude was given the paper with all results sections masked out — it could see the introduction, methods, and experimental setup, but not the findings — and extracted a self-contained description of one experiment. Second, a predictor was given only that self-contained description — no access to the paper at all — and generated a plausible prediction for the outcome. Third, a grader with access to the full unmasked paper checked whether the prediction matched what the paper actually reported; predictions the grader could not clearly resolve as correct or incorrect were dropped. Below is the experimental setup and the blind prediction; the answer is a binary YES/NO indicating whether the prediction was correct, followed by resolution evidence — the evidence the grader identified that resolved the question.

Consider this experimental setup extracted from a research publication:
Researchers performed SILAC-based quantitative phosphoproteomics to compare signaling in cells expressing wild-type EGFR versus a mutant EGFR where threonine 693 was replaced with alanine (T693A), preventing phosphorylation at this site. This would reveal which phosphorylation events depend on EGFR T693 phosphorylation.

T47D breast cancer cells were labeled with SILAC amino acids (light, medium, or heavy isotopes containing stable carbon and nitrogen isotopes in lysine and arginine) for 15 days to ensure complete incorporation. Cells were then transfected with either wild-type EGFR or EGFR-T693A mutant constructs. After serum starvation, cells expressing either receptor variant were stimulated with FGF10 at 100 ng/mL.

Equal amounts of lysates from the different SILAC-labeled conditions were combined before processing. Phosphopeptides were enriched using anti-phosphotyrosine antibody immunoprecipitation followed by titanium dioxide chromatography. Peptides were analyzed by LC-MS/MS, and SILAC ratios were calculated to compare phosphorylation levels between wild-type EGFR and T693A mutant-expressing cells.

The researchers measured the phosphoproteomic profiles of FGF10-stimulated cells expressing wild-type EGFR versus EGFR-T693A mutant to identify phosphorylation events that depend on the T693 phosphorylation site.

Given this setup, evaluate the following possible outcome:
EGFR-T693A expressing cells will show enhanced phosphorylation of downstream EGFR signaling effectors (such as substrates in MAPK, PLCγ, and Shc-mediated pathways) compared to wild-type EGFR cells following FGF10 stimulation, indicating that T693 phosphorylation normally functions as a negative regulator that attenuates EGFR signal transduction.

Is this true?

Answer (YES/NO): NO